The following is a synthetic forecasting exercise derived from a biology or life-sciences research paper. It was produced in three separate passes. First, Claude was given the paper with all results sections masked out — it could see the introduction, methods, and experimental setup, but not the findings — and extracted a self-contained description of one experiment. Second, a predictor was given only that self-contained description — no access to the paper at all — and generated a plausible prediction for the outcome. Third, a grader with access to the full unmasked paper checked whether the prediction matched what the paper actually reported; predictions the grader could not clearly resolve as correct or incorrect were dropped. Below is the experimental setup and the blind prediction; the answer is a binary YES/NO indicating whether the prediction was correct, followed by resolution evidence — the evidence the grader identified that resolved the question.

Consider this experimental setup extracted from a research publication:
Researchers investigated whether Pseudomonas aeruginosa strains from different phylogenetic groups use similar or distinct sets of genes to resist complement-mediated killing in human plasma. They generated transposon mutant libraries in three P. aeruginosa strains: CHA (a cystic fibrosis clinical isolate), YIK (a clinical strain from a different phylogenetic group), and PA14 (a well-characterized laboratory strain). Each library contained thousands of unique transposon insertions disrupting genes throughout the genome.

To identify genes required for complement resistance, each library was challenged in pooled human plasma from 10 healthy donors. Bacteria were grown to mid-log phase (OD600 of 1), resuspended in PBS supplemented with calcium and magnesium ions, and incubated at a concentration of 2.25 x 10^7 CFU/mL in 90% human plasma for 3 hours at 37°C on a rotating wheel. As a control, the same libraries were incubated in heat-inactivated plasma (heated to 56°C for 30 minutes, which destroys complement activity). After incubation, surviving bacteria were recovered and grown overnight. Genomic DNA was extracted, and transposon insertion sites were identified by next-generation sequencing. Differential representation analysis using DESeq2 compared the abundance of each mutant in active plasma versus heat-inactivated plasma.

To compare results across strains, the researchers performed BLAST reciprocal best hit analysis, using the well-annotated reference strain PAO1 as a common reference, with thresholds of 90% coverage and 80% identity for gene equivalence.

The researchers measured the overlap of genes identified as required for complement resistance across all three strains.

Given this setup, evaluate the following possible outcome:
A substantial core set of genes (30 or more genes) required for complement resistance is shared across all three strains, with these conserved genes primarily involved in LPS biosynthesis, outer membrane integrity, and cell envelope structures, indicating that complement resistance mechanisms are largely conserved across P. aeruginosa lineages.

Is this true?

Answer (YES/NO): NO